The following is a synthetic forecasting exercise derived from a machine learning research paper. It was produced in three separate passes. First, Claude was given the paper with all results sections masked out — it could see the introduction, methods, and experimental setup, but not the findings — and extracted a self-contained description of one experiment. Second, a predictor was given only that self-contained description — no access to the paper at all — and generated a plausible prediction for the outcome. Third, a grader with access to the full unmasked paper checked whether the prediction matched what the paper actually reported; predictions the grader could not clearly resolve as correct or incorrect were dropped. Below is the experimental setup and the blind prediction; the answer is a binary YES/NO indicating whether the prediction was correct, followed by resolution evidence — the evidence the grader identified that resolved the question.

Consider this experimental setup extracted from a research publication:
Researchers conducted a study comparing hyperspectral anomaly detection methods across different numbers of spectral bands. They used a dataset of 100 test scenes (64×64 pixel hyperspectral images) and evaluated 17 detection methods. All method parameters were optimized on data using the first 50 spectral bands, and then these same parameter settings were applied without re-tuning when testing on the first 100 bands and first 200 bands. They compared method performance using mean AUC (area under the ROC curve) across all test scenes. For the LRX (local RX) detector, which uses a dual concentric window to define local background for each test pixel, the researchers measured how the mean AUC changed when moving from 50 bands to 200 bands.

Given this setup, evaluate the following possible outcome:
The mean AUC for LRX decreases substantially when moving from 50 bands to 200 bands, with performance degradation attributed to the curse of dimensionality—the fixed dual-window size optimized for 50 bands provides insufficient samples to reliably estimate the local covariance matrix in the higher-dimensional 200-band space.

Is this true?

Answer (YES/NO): NO